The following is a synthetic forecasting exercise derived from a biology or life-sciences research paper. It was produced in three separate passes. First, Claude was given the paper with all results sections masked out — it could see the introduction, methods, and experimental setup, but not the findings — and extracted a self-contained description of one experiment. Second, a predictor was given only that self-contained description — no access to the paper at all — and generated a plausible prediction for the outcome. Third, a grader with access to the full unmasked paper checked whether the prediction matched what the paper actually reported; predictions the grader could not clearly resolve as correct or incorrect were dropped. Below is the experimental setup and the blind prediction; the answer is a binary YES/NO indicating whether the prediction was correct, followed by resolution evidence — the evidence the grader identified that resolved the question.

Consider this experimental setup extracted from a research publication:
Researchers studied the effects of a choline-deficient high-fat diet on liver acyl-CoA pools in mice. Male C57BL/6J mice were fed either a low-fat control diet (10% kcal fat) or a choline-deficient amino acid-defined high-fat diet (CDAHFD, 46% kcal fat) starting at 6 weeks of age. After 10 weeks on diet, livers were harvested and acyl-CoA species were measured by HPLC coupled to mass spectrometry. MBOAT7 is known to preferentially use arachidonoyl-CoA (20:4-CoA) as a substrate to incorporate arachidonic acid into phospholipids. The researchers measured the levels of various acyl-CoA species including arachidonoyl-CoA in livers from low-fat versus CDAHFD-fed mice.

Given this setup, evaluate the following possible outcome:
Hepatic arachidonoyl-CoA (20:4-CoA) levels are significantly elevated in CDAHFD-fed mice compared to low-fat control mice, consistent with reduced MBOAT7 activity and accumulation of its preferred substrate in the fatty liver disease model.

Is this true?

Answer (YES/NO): NO